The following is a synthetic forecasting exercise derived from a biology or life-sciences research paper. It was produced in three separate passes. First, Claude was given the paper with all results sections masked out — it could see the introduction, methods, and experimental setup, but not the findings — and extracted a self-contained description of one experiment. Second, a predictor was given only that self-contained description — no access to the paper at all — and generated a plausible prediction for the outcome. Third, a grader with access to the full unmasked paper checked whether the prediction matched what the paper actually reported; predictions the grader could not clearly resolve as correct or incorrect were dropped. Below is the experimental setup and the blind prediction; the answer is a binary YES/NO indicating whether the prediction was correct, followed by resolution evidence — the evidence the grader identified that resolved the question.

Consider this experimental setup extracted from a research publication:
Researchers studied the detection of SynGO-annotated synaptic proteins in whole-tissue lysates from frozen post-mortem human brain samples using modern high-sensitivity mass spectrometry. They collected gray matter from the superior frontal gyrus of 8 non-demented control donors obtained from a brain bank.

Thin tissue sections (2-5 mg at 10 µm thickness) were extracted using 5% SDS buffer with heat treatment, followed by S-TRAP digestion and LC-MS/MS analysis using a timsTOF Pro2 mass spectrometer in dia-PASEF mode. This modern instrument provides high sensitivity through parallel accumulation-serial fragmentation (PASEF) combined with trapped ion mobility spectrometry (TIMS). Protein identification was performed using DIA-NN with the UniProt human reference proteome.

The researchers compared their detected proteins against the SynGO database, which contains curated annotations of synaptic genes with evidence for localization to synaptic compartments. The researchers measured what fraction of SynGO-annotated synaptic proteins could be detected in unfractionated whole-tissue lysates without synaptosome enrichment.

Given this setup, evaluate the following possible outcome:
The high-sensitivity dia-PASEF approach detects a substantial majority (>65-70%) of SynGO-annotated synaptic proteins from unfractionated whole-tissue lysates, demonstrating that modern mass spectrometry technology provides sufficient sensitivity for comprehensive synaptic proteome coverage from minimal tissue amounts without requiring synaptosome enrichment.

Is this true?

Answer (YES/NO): YES